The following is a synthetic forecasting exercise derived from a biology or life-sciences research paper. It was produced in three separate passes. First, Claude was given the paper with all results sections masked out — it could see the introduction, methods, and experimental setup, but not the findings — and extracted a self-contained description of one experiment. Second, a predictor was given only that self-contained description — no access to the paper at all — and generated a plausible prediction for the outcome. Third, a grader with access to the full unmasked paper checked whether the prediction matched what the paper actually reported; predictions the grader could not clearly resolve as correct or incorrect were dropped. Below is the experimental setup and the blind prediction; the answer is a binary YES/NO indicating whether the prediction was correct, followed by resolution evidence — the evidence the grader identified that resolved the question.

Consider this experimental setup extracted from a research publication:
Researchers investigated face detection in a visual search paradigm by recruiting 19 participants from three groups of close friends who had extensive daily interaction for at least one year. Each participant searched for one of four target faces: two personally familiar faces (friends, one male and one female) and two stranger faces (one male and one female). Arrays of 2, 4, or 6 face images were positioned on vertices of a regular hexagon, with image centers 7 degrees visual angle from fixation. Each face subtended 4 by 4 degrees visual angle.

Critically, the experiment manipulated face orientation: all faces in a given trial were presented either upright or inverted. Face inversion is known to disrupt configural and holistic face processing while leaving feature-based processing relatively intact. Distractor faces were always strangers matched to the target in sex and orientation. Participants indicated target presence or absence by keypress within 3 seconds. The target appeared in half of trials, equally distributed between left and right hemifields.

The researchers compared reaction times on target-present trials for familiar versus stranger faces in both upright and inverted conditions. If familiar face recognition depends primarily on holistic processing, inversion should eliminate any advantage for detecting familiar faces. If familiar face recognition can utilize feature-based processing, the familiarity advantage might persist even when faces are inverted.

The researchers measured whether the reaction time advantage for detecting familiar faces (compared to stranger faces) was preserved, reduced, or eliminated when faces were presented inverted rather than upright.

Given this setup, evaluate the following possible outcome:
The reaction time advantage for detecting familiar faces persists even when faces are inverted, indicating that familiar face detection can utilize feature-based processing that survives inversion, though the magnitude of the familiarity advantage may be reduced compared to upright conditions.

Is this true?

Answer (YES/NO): YES